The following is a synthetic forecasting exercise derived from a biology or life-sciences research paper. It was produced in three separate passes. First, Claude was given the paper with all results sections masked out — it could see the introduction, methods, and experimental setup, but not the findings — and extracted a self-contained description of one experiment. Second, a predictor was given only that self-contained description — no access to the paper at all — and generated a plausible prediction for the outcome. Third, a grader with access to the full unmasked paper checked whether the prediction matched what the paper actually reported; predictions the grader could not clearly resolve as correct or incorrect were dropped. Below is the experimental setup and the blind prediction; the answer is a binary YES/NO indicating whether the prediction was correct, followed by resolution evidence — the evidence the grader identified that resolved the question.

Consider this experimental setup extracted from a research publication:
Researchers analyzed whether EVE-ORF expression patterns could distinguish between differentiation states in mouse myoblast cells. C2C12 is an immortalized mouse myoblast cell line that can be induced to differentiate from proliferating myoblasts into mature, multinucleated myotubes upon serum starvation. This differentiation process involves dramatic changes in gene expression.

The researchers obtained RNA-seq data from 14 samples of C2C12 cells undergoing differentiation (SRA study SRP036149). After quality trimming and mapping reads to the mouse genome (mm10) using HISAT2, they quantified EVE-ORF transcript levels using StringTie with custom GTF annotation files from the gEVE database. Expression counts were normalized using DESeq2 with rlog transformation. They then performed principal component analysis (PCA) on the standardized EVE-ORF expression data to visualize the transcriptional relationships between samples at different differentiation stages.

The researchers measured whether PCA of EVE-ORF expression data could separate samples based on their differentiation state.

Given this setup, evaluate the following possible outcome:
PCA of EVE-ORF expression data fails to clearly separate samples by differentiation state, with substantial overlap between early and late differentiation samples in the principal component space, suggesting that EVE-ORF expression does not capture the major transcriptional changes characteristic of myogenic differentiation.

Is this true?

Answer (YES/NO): NO